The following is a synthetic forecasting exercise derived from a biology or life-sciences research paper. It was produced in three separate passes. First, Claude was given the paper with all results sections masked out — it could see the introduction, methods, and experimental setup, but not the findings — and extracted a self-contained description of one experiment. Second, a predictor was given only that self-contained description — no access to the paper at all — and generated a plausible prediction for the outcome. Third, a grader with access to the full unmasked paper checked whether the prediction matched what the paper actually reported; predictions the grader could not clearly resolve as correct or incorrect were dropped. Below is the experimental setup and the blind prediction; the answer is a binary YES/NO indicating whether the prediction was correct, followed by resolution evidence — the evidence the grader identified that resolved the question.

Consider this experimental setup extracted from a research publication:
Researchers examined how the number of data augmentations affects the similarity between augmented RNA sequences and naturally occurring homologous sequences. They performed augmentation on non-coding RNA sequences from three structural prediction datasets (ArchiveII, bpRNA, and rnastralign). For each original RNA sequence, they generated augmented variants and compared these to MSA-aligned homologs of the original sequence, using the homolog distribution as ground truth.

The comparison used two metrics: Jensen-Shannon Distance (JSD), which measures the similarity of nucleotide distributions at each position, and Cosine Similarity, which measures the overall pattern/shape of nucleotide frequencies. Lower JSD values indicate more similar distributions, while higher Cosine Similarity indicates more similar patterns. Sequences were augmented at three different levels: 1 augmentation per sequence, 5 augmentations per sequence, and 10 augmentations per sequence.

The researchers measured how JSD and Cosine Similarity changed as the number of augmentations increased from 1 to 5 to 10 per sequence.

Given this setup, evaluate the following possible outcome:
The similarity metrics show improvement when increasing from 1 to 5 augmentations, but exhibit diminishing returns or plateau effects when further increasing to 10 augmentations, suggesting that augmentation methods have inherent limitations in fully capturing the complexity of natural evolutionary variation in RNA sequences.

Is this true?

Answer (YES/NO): YES